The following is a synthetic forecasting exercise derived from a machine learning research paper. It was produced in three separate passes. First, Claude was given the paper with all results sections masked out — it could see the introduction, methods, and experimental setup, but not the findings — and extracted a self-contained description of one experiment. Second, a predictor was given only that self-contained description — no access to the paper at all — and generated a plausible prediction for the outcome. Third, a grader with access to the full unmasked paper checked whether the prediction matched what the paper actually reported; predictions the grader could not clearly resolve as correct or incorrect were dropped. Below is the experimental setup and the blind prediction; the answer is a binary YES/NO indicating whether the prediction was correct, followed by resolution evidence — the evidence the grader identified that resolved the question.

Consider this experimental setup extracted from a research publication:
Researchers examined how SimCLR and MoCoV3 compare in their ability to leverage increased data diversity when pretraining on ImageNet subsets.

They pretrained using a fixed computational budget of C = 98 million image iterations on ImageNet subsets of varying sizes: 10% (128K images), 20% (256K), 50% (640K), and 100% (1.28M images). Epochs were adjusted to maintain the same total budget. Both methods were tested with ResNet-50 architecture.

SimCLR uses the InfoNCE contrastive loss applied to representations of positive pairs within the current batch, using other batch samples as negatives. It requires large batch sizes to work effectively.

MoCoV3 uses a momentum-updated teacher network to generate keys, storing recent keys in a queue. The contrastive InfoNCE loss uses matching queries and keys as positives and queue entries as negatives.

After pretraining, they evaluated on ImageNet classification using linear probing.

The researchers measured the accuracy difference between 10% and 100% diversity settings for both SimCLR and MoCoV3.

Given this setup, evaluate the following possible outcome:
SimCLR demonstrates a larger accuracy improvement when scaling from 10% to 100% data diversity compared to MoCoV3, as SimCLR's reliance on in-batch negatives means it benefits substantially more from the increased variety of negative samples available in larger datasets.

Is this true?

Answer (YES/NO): NO